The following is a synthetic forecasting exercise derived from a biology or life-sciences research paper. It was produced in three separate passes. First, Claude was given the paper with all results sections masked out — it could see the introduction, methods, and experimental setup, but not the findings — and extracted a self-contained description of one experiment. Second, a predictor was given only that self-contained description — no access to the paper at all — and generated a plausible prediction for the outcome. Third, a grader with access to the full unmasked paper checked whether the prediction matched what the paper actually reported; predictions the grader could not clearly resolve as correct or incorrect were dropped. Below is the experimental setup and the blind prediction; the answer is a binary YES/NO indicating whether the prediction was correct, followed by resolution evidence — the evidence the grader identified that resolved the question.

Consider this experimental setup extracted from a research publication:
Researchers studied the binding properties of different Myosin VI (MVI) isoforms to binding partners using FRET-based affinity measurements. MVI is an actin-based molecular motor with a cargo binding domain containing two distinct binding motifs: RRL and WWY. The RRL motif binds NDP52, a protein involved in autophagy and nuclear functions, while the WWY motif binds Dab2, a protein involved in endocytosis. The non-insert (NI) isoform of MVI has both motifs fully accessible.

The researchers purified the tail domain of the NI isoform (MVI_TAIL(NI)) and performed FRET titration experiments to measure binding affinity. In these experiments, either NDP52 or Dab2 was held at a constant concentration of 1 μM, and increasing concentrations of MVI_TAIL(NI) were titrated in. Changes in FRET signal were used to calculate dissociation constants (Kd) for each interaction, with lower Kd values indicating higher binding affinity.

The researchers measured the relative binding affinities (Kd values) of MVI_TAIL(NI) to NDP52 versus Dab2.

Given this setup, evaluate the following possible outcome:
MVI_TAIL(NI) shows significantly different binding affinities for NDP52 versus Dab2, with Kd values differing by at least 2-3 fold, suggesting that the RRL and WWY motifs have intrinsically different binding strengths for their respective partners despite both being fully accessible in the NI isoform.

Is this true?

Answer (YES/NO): YES